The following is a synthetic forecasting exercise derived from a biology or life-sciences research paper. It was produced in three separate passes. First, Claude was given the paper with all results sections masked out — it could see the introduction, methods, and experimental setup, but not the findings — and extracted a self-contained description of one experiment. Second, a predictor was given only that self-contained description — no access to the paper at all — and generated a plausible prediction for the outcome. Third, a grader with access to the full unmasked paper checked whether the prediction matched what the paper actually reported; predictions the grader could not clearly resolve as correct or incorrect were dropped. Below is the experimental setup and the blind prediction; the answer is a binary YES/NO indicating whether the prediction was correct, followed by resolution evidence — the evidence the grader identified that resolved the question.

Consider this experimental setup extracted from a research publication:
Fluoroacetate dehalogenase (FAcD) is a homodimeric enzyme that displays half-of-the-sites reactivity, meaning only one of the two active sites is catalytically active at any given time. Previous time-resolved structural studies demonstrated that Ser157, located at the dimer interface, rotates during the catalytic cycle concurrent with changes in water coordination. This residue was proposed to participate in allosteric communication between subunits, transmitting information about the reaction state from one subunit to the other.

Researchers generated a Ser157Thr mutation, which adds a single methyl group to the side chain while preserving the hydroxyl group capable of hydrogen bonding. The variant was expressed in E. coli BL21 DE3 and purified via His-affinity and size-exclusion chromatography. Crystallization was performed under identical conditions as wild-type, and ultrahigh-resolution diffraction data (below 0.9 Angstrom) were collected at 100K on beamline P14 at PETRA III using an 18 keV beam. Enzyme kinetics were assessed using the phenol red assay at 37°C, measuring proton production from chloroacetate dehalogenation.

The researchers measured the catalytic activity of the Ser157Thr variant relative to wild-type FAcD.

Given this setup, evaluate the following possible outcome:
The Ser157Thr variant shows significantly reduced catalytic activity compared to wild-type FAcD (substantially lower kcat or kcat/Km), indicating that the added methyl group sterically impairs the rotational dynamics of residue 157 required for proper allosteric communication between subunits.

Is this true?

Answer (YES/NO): YES